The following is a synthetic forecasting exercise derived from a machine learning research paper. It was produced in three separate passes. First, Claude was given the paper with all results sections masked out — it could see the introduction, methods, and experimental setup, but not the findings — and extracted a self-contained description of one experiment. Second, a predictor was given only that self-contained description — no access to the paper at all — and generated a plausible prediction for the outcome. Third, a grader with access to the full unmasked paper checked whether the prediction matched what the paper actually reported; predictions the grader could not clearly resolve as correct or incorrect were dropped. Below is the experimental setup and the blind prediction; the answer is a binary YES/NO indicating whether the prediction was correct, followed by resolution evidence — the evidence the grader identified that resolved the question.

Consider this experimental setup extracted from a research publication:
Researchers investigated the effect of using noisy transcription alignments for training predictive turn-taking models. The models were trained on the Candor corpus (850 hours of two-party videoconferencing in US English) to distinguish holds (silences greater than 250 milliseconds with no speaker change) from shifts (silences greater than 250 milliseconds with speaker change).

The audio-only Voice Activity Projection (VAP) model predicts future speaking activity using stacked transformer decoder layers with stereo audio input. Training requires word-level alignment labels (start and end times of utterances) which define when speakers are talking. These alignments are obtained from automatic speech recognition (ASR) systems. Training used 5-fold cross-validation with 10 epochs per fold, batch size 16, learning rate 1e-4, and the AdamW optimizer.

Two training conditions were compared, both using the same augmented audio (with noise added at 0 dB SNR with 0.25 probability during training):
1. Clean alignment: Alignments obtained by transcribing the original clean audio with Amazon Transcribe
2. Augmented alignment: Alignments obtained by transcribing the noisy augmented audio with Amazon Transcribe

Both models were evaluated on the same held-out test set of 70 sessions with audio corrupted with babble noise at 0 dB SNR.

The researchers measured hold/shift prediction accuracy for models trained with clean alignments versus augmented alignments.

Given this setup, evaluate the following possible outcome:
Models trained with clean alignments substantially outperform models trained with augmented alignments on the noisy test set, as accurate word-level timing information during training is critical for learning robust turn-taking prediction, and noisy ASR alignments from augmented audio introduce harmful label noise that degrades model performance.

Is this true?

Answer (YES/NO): YES